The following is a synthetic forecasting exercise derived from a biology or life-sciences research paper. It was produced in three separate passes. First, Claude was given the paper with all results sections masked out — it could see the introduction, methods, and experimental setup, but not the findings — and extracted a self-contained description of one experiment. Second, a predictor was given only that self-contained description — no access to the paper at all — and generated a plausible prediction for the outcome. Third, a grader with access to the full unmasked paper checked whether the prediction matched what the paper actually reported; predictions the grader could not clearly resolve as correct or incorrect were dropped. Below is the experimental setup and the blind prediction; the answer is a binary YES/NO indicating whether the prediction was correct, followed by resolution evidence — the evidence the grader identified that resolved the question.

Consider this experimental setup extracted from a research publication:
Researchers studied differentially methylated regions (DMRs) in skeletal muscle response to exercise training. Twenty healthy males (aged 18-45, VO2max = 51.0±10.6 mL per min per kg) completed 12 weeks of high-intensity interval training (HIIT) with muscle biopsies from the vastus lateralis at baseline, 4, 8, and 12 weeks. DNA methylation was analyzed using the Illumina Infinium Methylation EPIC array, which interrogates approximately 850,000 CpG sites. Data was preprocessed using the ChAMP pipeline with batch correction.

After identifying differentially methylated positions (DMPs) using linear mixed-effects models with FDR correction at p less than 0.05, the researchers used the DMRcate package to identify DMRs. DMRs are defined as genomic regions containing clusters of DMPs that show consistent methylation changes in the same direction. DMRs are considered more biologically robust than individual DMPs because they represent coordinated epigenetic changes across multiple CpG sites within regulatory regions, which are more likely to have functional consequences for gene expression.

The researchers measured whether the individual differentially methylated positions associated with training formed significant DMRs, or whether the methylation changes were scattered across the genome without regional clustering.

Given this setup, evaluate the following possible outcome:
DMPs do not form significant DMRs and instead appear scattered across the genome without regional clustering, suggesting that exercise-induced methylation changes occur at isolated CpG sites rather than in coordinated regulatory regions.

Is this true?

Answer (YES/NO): NO